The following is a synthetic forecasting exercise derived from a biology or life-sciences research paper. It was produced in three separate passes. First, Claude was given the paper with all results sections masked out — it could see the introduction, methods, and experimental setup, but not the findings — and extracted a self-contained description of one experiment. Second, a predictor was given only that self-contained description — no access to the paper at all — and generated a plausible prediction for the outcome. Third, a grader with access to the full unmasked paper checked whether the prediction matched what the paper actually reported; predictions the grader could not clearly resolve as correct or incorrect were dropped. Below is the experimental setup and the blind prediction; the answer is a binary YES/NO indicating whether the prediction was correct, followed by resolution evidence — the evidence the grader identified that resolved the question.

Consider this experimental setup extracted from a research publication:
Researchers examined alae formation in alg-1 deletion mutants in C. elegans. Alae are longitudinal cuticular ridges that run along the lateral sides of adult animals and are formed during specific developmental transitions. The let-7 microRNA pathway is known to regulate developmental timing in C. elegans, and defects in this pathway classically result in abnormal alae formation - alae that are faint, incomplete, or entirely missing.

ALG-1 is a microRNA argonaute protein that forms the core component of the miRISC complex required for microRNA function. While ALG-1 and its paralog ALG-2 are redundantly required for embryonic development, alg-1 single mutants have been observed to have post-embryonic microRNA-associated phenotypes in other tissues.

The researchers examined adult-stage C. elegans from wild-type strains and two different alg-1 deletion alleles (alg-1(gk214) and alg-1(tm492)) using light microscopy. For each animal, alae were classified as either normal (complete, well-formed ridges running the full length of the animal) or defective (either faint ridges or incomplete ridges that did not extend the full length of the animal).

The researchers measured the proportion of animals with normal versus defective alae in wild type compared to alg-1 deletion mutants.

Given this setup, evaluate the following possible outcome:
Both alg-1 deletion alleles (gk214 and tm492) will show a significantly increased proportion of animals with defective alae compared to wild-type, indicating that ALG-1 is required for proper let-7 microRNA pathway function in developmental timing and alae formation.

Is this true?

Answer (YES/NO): YES